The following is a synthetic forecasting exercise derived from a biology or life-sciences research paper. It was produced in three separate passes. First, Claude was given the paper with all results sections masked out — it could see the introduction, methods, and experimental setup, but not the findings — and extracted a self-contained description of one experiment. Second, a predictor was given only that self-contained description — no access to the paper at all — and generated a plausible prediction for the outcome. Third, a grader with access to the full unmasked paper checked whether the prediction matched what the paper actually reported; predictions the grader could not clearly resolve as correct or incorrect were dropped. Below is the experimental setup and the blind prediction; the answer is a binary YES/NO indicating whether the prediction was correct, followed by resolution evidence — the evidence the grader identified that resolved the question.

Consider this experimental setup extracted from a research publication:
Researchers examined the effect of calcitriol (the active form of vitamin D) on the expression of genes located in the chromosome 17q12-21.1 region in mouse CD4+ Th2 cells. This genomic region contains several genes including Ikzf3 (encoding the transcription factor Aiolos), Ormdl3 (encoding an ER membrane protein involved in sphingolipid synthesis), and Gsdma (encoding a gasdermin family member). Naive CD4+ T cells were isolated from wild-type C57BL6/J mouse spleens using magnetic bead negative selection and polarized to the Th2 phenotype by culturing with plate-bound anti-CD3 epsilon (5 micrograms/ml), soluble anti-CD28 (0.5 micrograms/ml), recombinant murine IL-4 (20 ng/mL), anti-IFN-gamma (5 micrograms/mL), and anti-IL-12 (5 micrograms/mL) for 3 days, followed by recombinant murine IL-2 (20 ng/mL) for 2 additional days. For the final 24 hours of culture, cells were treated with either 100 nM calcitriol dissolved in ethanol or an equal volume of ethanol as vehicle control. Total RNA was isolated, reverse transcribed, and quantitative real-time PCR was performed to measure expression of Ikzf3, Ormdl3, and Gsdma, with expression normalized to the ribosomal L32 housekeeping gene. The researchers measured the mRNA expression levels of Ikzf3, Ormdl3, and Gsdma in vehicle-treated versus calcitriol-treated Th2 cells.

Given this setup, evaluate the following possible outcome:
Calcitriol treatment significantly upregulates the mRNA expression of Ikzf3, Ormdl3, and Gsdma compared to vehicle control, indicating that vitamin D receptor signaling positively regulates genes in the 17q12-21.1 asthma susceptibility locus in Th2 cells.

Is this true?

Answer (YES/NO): YES